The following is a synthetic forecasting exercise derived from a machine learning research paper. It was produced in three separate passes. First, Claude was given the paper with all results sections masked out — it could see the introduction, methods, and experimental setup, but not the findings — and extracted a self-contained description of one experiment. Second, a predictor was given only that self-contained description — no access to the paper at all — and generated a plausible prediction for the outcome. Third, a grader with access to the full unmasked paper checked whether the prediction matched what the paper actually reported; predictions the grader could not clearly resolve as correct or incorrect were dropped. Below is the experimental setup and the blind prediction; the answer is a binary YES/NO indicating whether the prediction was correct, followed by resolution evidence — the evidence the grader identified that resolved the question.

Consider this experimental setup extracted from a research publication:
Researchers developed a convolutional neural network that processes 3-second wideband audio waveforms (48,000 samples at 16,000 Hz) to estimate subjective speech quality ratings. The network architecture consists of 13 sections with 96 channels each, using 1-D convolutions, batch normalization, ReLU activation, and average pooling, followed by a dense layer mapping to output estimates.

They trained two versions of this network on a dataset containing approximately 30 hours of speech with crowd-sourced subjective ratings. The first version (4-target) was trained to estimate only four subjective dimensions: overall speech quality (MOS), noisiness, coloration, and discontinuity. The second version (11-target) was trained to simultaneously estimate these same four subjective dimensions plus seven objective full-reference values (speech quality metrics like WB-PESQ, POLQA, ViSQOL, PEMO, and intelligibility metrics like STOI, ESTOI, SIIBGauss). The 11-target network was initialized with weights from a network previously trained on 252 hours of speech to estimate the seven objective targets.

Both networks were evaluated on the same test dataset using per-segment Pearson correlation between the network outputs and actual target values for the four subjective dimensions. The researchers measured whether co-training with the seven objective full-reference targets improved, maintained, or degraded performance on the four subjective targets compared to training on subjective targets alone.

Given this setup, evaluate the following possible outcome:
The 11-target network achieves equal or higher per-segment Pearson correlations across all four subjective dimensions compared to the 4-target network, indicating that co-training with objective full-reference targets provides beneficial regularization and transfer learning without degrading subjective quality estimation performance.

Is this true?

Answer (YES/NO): YES